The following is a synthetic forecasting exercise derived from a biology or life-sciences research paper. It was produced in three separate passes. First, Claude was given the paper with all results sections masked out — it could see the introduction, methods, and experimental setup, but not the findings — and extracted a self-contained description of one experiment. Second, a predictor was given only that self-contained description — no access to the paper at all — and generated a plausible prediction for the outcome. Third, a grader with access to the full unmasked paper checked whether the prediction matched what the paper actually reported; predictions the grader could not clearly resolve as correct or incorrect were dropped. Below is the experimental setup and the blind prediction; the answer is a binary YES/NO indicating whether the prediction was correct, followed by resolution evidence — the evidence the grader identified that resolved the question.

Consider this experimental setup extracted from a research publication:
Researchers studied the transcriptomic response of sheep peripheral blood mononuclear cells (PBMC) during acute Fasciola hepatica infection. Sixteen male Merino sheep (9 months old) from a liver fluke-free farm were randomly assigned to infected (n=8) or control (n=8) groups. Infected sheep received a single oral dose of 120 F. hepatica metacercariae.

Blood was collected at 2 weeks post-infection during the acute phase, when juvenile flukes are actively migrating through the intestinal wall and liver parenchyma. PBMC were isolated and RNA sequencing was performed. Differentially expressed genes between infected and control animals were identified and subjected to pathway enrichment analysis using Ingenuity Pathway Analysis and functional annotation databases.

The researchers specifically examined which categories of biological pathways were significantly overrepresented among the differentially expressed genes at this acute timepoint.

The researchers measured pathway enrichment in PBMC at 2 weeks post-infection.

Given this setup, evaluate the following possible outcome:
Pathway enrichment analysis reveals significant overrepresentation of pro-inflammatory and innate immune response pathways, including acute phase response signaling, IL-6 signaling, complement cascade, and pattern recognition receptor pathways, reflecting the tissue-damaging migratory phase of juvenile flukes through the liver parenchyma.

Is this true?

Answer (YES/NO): NO